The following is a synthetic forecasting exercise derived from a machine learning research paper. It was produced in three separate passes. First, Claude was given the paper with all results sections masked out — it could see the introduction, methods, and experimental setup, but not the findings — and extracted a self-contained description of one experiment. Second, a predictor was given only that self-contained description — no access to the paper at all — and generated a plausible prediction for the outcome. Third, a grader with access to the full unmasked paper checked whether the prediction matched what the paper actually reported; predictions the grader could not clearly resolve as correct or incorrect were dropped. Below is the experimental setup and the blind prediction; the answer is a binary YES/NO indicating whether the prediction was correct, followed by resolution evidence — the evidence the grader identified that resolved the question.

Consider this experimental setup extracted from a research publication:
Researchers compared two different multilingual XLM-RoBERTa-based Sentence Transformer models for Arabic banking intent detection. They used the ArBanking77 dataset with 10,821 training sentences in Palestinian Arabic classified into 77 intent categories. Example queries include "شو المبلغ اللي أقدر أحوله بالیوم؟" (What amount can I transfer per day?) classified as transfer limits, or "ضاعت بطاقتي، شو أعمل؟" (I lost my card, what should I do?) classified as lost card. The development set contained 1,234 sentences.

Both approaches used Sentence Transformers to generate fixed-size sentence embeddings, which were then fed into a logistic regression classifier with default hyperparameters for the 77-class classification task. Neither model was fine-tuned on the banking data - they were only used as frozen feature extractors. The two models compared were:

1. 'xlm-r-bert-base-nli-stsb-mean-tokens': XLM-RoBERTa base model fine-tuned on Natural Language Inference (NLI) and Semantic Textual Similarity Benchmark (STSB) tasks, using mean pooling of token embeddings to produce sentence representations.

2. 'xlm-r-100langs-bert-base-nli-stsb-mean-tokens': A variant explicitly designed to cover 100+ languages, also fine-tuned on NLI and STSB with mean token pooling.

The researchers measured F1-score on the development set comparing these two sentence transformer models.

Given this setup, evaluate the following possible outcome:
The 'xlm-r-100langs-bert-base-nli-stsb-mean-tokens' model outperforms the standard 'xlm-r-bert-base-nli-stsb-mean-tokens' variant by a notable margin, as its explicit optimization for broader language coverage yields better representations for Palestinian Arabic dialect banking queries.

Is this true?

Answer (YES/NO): NO